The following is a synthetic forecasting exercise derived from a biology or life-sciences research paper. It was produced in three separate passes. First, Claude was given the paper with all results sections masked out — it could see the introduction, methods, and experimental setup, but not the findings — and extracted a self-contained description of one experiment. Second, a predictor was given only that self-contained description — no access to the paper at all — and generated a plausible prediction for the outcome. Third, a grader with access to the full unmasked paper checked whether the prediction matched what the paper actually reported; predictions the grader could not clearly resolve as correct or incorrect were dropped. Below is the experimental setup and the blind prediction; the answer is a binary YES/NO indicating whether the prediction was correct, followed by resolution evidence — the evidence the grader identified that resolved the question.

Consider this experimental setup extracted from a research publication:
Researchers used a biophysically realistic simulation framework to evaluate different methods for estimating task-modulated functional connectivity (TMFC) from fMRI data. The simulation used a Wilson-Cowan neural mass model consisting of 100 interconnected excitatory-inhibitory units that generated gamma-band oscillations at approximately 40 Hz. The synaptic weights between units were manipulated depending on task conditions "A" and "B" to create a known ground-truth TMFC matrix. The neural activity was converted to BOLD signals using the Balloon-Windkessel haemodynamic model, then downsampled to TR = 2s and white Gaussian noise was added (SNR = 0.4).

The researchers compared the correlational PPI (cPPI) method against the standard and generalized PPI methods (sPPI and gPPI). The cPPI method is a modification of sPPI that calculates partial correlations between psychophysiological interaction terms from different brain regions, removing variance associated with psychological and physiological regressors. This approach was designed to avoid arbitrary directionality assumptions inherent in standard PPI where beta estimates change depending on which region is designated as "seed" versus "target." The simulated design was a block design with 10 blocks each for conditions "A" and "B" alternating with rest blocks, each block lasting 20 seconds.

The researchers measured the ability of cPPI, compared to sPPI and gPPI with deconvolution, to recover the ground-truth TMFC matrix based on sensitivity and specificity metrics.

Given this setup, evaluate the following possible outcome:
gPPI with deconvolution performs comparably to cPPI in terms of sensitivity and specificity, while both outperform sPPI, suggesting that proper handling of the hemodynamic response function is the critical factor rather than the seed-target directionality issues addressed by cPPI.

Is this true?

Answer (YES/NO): NO